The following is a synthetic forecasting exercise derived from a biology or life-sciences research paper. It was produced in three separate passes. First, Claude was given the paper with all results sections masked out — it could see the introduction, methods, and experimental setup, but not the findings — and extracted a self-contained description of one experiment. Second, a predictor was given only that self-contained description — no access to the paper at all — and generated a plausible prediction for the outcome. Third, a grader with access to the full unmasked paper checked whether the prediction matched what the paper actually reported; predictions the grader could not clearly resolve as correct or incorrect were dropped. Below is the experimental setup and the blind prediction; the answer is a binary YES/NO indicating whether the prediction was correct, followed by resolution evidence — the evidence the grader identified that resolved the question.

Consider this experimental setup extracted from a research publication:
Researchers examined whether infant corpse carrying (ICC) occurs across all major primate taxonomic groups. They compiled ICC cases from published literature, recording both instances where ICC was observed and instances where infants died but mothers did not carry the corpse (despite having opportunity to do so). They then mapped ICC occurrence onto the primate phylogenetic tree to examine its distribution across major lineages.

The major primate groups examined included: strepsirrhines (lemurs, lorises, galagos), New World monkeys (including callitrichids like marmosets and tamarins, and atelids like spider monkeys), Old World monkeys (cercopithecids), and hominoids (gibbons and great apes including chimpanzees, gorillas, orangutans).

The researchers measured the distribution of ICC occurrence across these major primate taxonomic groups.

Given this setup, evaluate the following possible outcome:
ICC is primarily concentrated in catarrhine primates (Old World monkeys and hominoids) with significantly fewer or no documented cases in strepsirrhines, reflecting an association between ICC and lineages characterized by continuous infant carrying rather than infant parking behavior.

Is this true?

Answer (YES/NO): NO